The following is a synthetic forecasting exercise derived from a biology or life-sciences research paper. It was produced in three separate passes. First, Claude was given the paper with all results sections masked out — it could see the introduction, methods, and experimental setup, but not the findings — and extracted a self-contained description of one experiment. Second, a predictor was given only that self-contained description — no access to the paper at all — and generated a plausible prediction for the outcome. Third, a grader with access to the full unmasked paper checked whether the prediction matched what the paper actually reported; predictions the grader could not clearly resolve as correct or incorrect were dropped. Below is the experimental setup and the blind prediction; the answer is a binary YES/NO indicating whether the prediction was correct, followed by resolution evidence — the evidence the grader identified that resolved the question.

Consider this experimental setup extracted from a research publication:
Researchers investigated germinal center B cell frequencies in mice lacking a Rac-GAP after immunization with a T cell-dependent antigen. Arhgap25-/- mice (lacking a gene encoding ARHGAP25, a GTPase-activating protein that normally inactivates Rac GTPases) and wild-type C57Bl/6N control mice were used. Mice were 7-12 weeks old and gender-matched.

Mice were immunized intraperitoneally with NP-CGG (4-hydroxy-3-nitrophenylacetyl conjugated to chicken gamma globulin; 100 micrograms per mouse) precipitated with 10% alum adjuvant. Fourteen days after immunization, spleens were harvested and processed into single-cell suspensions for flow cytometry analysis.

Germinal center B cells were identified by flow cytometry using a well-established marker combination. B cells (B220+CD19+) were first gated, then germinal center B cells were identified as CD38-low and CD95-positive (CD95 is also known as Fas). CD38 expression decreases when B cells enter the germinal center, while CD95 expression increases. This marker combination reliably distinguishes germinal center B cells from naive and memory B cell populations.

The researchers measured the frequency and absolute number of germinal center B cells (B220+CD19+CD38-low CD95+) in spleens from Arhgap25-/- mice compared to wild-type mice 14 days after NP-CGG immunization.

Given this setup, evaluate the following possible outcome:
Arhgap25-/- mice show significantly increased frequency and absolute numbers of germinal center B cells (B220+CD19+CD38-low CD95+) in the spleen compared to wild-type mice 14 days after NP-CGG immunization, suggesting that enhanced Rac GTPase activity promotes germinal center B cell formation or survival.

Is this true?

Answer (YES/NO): NO